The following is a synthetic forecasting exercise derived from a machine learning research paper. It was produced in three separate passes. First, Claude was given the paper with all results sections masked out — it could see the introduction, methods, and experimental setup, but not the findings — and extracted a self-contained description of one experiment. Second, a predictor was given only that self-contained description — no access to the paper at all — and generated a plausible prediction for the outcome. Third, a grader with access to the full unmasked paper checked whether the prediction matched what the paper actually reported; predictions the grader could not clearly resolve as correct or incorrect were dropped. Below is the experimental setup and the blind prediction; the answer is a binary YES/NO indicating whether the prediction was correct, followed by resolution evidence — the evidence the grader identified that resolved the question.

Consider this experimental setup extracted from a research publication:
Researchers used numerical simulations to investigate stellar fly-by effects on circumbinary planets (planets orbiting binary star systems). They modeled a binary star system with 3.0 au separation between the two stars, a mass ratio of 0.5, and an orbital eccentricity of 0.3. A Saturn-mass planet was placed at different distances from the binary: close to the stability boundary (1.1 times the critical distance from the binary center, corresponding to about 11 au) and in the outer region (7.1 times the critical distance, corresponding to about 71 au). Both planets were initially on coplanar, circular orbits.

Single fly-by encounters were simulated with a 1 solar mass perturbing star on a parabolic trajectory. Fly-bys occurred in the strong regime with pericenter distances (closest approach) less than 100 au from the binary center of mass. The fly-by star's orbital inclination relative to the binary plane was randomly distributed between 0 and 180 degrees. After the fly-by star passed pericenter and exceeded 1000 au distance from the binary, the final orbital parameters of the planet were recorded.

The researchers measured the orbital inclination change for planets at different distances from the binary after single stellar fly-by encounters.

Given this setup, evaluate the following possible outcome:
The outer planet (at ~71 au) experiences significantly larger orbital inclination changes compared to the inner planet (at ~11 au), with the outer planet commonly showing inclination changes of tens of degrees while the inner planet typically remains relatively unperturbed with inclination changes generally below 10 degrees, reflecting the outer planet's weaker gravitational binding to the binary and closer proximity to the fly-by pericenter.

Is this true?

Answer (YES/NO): YES